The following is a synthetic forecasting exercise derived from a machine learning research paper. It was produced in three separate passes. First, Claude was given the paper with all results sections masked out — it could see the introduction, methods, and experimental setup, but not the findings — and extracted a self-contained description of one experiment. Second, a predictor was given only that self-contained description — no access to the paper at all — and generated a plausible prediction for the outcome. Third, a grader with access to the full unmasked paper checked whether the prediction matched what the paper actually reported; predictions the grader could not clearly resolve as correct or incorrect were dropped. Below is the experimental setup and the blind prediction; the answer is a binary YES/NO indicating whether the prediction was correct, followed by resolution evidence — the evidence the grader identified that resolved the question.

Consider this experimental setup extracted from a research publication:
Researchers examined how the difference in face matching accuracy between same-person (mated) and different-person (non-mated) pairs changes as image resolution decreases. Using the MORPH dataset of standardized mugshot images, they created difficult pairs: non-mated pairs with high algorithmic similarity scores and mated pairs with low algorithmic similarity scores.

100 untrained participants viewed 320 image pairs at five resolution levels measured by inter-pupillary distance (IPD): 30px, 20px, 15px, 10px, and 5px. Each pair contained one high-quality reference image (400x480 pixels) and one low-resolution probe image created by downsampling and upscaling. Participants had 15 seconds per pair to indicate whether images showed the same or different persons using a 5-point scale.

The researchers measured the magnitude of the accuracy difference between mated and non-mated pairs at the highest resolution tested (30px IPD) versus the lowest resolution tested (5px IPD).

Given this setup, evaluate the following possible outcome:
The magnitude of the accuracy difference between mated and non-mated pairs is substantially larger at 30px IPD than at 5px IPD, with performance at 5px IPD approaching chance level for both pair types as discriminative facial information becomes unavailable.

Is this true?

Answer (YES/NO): NO